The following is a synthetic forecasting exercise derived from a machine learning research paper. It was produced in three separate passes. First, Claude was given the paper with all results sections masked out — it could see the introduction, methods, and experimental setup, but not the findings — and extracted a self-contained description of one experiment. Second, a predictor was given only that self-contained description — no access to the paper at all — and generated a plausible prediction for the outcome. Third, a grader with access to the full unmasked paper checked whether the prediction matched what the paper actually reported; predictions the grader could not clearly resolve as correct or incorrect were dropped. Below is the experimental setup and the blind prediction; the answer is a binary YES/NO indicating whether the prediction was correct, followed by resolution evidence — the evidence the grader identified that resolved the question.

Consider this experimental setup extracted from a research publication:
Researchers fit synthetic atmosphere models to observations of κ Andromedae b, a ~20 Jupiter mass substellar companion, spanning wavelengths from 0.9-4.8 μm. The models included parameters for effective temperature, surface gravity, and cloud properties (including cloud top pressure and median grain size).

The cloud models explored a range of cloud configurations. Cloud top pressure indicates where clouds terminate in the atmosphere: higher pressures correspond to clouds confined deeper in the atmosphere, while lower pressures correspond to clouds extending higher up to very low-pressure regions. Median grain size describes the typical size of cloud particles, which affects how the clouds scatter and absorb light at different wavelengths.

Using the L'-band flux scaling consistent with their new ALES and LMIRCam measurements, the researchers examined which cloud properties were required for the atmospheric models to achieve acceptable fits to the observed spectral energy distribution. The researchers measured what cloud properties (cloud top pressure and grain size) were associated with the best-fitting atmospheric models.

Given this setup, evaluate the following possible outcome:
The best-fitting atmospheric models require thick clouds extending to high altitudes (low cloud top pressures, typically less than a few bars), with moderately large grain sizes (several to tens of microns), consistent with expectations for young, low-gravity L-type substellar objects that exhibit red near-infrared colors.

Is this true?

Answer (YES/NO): NO